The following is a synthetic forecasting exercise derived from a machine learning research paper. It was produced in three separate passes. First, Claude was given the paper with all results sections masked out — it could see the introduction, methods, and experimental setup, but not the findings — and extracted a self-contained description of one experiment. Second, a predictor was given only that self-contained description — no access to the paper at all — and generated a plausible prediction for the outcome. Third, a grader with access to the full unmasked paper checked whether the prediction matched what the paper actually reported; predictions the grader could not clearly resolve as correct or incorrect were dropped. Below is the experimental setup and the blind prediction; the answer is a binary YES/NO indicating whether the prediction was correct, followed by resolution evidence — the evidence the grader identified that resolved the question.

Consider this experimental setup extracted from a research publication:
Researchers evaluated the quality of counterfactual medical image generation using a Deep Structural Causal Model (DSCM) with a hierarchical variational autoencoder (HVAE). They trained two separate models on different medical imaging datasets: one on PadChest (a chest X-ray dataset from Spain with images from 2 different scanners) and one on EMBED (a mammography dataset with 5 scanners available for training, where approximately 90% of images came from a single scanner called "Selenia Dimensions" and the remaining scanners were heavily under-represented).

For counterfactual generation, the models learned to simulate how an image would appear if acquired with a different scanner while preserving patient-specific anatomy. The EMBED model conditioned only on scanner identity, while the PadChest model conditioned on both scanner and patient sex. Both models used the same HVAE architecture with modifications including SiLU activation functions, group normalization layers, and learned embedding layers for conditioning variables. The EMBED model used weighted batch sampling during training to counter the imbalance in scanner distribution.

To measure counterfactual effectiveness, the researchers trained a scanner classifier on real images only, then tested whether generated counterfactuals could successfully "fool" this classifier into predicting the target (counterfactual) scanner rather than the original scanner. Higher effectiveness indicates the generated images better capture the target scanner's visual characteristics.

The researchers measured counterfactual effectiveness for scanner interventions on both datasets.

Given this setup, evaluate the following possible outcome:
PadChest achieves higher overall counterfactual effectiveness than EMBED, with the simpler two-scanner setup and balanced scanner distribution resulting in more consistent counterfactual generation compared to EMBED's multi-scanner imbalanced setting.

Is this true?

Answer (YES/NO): YES